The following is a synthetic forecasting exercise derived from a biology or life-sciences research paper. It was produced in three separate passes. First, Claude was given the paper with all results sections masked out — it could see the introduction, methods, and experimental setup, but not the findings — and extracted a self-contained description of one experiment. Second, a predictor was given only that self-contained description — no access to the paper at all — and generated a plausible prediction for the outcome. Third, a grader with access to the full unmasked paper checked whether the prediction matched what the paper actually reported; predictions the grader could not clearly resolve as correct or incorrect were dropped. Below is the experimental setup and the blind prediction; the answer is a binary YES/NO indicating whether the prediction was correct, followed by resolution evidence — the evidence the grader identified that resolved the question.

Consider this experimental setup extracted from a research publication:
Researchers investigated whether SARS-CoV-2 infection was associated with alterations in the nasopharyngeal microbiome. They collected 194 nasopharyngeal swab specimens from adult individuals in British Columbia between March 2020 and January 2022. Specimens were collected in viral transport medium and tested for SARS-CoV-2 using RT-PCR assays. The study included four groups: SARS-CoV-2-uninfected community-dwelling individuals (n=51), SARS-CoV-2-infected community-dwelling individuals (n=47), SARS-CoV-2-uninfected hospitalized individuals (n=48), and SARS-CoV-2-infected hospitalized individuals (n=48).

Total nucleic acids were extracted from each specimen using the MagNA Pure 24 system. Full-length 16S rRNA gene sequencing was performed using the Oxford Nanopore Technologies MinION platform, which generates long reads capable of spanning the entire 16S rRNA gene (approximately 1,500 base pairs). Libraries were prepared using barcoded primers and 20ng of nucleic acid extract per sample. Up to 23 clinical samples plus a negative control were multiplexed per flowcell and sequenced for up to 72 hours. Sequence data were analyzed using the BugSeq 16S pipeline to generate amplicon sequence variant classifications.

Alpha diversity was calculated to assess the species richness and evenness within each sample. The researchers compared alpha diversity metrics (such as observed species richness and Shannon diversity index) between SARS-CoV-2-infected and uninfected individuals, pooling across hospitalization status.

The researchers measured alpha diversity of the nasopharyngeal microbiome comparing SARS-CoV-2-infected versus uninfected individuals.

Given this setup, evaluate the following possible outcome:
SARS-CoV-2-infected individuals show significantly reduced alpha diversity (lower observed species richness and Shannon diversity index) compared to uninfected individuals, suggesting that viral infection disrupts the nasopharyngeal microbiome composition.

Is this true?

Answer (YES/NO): NO